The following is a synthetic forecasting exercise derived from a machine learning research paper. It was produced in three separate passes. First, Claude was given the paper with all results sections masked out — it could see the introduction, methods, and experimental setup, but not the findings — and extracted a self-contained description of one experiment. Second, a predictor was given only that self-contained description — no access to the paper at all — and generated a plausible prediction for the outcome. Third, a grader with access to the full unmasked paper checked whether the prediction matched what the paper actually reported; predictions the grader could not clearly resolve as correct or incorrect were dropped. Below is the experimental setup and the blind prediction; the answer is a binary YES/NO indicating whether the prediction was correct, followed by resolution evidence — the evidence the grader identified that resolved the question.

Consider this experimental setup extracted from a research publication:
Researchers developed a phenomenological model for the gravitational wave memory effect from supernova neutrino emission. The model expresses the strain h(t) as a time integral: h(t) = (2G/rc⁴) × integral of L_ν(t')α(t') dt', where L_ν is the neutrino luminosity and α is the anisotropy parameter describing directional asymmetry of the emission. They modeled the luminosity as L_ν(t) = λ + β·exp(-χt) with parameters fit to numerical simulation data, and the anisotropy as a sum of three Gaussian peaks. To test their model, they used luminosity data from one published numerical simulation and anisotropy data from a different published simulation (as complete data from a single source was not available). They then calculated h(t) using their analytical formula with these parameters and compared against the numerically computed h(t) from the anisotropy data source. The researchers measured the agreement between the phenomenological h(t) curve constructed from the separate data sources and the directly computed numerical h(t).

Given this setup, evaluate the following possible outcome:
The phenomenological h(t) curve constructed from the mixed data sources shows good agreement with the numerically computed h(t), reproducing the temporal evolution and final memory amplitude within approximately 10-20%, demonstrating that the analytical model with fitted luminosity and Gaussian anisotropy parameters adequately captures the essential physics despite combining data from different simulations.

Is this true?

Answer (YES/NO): NO